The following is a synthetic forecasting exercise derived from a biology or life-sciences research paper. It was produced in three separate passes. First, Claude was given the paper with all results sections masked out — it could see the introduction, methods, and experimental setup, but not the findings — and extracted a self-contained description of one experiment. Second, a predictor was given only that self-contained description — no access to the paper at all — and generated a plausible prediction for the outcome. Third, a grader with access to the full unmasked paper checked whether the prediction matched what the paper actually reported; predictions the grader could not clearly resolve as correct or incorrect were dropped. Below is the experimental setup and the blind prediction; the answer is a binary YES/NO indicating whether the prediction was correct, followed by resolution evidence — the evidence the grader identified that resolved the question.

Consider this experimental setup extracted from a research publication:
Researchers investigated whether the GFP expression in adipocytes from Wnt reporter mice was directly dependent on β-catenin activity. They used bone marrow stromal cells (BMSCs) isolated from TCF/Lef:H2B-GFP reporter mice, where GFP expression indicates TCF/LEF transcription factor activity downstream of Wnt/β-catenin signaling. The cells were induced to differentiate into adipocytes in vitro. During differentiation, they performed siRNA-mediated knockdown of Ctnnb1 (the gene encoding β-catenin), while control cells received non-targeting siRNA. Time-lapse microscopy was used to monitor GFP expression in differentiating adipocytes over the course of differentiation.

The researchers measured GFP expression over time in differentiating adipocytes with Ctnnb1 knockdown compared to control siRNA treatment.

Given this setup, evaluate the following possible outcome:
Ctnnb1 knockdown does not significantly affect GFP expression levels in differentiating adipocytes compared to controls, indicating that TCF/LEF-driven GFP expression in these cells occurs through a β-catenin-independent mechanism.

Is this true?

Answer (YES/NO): NO